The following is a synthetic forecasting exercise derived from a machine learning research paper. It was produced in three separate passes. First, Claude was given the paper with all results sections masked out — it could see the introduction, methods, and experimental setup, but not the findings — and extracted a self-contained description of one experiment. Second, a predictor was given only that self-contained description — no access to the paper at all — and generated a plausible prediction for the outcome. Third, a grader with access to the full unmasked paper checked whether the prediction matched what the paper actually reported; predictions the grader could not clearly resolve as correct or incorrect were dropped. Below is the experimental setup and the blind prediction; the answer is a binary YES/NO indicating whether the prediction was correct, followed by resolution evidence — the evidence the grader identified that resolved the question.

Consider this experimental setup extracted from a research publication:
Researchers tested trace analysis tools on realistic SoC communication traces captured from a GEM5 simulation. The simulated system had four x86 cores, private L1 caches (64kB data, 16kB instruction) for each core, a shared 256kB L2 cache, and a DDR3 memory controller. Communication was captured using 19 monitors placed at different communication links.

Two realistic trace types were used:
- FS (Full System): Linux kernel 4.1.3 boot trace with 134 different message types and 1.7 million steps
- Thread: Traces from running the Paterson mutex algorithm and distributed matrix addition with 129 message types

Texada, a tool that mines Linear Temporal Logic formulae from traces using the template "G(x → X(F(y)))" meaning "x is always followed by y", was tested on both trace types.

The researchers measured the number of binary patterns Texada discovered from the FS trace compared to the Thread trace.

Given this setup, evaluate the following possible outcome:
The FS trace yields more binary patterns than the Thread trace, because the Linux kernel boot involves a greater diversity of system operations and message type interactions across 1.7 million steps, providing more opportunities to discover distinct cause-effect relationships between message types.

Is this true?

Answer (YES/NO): NO